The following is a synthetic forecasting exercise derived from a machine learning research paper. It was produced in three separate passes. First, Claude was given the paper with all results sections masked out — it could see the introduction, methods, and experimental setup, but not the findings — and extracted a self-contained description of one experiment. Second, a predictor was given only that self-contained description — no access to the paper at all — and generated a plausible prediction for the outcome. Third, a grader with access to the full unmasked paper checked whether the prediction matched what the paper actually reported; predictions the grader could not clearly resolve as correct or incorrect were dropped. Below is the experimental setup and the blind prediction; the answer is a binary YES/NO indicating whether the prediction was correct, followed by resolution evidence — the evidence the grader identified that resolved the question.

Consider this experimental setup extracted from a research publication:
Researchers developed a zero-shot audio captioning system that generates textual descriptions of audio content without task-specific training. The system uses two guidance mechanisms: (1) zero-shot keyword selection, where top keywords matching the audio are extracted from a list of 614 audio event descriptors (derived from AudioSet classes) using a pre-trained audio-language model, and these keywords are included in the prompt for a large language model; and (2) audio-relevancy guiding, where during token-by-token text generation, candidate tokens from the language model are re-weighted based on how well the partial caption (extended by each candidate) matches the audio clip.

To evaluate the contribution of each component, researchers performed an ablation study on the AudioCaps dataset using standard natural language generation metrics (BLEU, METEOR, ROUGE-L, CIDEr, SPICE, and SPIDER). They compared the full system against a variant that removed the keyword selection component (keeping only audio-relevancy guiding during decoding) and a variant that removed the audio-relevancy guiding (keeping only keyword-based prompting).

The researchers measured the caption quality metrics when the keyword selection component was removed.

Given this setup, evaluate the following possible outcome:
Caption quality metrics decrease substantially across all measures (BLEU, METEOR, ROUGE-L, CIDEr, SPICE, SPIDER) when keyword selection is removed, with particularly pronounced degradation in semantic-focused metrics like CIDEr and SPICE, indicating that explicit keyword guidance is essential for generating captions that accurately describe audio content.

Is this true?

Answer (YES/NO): YES